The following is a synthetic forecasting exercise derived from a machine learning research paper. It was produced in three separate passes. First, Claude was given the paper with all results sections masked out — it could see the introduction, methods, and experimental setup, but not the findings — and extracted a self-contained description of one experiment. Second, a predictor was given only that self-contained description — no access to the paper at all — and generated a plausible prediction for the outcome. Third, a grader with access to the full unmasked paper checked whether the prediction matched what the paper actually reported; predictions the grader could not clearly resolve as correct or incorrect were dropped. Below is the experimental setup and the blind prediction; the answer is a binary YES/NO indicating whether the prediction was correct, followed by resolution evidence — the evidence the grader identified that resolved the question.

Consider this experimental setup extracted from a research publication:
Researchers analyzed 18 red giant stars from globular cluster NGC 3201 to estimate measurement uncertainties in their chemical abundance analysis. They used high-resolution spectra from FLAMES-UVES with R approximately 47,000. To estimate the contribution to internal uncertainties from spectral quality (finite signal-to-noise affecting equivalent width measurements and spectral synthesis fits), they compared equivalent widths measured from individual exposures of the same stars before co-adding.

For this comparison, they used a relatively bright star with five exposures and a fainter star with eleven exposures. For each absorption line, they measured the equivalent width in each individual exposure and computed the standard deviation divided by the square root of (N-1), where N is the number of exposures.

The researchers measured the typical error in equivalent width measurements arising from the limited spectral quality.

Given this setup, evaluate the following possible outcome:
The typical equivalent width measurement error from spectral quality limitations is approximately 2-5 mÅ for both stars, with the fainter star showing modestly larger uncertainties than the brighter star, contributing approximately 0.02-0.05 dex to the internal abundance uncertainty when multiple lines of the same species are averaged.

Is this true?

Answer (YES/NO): NO